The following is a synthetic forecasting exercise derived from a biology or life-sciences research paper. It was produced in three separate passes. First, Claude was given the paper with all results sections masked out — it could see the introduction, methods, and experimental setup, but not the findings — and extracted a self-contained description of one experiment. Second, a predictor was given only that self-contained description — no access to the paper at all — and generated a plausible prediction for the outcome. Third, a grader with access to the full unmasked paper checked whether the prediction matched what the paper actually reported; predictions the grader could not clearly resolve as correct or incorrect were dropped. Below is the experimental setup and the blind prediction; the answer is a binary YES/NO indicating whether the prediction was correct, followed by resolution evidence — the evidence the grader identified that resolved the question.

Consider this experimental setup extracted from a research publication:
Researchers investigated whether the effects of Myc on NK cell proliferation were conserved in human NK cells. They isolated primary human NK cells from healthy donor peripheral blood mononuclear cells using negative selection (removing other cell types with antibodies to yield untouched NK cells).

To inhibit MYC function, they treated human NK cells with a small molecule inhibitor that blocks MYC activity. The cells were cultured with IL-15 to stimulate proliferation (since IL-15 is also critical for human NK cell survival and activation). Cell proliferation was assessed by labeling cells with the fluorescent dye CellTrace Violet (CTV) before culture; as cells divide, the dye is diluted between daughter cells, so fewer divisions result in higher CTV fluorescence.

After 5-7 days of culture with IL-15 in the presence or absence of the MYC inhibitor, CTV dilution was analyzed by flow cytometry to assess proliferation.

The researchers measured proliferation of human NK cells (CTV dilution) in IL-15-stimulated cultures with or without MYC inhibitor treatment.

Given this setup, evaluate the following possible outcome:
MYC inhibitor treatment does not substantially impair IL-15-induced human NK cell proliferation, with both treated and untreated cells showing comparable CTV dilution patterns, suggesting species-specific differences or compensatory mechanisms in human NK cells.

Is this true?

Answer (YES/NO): NO